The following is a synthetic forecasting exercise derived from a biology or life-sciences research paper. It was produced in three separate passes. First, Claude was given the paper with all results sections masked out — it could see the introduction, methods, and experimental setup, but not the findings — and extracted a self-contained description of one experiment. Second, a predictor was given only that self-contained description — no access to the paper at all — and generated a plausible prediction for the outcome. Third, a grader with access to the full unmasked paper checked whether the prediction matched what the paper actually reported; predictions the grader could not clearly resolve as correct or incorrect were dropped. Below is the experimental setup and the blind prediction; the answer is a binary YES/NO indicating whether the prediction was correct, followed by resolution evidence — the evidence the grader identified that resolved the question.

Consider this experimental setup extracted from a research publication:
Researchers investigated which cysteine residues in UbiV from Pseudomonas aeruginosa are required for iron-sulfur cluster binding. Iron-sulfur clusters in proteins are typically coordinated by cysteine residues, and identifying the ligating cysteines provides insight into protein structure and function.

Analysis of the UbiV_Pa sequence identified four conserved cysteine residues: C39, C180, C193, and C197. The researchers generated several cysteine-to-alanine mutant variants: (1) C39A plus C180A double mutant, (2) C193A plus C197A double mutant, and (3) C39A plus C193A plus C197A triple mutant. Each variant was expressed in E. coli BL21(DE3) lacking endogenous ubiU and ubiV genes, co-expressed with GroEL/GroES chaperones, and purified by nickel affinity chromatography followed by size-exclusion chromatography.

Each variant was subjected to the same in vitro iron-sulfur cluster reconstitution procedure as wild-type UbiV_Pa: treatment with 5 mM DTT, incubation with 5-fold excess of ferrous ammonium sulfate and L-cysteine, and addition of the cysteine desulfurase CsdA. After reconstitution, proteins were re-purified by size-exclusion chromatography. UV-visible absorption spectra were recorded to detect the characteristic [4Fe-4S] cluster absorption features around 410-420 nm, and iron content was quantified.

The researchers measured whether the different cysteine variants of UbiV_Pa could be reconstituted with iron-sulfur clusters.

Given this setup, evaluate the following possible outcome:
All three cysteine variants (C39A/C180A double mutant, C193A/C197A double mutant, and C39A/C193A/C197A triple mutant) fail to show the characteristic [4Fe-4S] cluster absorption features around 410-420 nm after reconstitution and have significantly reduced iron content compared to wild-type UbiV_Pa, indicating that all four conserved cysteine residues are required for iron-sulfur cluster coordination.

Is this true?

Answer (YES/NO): NO